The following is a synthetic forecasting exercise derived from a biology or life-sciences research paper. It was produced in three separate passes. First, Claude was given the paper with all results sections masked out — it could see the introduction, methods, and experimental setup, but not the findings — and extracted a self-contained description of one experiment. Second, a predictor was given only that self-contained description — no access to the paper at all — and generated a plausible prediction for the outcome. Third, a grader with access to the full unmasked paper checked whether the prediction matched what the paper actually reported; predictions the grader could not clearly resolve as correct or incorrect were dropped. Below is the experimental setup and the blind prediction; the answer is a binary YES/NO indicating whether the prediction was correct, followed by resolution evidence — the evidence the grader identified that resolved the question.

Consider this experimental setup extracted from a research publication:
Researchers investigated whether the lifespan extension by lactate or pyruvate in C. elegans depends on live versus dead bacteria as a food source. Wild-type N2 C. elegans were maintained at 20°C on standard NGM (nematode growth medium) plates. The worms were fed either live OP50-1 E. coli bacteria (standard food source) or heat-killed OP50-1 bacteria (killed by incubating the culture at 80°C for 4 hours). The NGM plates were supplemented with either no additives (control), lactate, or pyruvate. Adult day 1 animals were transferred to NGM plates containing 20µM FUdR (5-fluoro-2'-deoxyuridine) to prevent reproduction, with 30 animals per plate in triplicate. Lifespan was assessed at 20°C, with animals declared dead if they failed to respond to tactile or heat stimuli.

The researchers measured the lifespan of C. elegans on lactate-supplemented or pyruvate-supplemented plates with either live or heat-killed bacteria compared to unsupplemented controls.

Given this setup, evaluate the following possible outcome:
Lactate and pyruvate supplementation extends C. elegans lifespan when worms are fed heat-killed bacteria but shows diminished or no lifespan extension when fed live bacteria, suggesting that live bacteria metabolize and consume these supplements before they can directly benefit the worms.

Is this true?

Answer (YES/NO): NO